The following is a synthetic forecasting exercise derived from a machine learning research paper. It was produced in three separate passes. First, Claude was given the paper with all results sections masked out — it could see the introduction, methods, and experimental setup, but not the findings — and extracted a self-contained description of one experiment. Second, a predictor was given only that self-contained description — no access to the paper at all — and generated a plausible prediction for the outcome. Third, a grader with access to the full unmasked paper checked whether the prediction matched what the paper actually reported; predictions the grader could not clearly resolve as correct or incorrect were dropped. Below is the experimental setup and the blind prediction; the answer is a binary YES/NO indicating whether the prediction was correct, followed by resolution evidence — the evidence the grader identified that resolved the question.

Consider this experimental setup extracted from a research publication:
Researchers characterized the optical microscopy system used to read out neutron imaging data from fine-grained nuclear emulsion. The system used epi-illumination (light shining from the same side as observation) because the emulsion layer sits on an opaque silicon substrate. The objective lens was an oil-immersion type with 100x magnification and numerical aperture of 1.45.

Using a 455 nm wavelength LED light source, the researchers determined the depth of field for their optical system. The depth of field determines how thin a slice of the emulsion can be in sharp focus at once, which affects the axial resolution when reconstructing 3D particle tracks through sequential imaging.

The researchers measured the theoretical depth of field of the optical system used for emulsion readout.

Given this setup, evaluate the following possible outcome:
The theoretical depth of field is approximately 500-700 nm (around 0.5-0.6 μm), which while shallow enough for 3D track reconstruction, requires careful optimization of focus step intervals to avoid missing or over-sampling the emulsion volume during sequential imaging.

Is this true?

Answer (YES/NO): NO